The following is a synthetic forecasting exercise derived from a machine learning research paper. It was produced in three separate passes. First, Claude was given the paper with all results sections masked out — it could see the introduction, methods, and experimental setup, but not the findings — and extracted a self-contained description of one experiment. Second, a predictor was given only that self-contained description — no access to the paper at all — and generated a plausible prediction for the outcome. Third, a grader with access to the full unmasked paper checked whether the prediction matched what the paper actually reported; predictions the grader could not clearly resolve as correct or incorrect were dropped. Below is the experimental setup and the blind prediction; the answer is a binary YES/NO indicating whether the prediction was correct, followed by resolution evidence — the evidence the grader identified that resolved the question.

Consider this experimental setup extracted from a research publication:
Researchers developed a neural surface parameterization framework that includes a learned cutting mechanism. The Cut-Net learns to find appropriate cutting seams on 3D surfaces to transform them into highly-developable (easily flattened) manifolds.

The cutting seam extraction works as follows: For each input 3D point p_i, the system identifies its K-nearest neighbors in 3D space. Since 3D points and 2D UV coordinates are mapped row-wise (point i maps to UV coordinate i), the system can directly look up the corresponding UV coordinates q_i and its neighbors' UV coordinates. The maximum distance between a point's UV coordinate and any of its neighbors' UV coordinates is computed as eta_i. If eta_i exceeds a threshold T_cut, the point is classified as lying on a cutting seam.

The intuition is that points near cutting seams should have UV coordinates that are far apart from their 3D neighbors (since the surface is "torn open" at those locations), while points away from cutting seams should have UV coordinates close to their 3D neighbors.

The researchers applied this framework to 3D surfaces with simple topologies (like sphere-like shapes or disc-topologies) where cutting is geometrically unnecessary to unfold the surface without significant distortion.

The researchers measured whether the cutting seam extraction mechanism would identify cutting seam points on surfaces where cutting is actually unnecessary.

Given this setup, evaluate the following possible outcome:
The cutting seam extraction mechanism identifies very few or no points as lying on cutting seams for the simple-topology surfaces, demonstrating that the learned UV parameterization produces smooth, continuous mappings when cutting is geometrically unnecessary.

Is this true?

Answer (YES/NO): YES